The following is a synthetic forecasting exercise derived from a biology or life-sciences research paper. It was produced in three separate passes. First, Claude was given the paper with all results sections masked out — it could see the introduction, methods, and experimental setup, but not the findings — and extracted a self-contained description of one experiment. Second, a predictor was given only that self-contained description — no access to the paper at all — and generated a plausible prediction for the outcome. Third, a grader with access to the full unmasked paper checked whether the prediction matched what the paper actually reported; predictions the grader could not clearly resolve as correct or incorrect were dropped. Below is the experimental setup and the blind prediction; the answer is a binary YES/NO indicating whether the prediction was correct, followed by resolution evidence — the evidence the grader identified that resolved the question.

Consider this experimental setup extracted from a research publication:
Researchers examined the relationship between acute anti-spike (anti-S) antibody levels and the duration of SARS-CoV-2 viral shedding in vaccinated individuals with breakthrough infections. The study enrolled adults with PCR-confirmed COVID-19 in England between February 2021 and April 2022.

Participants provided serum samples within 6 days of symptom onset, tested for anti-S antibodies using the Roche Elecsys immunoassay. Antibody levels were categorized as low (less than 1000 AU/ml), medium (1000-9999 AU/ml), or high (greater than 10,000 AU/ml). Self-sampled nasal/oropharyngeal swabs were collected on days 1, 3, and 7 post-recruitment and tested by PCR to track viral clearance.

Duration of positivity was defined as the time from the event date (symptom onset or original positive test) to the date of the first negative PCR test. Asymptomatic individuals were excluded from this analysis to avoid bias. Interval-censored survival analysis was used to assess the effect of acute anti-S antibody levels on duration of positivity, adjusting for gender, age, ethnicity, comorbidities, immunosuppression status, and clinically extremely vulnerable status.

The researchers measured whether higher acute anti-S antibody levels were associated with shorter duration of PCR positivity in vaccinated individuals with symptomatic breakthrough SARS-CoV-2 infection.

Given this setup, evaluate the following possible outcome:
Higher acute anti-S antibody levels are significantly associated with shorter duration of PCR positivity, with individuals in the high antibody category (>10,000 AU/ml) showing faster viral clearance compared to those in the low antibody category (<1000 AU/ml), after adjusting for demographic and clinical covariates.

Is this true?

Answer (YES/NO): NO